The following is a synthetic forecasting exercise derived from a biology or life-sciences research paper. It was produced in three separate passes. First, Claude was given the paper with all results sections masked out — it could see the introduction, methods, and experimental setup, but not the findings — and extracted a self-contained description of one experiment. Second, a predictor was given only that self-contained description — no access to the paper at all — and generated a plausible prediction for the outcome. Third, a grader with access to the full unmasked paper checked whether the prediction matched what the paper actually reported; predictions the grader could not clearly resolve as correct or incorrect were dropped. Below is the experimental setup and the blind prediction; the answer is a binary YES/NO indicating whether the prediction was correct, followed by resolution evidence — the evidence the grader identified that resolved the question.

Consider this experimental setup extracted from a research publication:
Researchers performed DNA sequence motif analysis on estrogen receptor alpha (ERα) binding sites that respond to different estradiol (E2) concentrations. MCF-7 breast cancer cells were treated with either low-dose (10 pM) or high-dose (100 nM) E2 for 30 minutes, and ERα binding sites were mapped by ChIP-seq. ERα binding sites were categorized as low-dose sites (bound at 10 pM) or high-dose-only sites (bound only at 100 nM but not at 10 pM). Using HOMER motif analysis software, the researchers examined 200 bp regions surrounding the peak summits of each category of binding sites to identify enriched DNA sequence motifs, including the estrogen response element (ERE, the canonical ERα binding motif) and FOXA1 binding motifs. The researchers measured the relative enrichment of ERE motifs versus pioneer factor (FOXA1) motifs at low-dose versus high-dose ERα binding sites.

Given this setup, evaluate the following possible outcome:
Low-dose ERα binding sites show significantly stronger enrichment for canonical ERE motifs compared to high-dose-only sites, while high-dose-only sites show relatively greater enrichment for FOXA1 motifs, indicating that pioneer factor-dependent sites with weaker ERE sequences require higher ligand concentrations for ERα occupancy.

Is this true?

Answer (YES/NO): NO